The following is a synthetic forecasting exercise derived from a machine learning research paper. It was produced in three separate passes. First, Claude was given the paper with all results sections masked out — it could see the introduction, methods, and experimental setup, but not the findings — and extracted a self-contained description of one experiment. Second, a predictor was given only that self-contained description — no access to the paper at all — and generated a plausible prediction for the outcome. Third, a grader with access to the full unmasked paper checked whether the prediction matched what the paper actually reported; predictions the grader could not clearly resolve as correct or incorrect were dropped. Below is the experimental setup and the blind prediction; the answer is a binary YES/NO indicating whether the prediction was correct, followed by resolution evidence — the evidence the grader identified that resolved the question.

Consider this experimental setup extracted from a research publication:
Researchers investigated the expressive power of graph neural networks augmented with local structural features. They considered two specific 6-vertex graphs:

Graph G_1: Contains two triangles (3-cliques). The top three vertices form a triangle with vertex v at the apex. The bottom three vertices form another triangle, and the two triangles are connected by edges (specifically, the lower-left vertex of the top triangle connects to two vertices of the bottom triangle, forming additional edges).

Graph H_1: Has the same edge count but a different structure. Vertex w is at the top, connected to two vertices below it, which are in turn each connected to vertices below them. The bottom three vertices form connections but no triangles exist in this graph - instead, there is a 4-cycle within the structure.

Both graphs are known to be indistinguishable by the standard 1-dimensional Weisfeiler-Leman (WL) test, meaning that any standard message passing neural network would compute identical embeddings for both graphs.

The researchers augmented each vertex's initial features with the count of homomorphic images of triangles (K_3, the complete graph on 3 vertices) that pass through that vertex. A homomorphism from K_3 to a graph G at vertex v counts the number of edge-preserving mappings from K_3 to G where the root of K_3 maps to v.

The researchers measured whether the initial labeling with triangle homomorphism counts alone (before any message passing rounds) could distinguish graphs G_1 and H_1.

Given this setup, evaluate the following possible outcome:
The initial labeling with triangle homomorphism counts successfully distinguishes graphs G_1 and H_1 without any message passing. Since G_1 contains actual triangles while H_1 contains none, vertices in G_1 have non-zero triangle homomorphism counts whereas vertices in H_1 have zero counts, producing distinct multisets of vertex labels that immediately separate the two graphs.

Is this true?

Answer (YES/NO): YES